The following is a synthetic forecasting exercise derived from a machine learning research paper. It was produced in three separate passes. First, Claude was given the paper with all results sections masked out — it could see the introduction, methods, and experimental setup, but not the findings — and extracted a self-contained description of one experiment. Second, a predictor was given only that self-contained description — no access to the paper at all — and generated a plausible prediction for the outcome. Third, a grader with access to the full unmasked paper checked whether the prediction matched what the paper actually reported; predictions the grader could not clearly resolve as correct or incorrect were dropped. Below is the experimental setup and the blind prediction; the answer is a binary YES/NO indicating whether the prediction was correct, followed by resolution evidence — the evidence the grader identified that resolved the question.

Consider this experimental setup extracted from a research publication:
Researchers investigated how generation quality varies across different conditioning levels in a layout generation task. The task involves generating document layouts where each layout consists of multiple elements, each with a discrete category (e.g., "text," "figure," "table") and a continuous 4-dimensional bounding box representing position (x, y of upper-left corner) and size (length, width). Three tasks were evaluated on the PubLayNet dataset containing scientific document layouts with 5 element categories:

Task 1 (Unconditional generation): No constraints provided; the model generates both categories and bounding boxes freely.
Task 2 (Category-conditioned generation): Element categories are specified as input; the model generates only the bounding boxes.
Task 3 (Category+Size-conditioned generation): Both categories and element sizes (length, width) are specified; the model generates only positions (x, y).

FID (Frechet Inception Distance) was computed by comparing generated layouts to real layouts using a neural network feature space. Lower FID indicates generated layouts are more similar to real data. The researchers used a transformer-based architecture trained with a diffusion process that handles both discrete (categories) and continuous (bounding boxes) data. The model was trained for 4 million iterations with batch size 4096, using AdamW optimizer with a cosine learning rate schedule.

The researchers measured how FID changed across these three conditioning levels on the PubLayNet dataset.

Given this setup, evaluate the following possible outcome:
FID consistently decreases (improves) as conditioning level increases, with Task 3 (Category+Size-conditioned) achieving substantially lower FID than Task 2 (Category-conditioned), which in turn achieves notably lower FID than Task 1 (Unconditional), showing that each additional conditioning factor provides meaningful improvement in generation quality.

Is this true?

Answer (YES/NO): YES